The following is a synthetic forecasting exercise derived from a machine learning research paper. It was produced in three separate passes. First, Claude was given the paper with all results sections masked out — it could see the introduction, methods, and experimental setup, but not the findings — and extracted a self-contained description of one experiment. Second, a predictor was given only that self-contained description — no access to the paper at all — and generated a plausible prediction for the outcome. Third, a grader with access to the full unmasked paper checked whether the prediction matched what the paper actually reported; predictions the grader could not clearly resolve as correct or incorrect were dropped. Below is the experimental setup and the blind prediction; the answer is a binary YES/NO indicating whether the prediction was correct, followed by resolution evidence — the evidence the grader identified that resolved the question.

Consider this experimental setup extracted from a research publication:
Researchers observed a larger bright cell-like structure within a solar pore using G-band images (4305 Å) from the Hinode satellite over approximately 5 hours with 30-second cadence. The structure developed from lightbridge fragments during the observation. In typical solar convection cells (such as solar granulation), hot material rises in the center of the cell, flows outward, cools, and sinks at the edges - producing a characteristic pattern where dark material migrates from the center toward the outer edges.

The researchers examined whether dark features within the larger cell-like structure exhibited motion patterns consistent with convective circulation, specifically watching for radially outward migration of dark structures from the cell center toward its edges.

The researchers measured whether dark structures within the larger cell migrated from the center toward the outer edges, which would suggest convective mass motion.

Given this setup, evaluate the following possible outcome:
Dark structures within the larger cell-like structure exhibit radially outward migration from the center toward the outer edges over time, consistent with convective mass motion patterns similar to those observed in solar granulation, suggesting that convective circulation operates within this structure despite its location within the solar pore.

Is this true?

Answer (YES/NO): YES